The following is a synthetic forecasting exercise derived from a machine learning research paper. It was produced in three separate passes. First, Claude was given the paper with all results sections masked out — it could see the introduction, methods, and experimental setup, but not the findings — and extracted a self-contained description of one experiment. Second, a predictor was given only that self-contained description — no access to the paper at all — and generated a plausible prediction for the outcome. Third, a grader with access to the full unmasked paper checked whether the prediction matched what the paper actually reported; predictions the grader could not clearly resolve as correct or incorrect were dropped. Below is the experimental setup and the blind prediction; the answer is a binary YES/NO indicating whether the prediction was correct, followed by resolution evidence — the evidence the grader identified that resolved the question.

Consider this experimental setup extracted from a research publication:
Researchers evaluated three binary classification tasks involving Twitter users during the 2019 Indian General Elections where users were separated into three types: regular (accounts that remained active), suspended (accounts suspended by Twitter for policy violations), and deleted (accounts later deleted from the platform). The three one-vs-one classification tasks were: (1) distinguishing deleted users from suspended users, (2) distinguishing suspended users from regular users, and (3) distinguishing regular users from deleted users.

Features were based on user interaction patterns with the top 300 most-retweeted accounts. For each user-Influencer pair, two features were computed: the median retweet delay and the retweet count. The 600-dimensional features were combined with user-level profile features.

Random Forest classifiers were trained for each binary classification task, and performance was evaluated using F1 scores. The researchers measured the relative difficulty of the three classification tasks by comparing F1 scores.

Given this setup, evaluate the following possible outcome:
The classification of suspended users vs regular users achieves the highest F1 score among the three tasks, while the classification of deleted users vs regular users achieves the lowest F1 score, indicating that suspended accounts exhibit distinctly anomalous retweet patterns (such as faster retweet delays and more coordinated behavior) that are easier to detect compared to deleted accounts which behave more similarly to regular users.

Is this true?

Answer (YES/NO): NO